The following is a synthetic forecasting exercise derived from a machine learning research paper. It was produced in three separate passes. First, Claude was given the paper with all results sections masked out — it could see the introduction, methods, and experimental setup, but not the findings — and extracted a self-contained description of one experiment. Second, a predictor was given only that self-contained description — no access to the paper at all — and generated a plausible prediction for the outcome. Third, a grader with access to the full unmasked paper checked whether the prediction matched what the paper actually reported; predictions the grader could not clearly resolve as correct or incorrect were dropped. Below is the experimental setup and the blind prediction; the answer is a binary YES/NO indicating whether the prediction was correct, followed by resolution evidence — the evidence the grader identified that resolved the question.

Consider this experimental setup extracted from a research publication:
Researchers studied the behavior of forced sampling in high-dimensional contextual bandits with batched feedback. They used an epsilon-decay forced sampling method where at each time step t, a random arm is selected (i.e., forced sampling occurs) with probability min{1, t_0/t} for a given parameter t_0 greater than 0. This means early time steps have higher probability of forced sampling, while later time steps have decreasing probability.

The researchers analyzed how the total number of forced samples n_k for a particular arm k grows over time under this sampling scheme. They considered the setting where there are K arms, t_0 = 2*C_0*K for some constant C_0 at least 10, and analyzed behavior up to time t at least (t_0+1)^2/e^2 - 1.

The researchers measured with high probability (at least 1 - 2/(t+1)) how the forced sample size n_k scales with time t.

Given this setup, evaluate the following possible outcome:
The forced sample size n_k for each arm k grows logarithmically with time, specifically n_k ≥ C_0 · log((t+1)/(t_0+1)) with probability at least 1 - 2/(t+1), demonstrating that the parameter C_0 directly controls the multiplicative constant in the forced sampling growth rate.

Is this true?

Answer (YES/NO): NO